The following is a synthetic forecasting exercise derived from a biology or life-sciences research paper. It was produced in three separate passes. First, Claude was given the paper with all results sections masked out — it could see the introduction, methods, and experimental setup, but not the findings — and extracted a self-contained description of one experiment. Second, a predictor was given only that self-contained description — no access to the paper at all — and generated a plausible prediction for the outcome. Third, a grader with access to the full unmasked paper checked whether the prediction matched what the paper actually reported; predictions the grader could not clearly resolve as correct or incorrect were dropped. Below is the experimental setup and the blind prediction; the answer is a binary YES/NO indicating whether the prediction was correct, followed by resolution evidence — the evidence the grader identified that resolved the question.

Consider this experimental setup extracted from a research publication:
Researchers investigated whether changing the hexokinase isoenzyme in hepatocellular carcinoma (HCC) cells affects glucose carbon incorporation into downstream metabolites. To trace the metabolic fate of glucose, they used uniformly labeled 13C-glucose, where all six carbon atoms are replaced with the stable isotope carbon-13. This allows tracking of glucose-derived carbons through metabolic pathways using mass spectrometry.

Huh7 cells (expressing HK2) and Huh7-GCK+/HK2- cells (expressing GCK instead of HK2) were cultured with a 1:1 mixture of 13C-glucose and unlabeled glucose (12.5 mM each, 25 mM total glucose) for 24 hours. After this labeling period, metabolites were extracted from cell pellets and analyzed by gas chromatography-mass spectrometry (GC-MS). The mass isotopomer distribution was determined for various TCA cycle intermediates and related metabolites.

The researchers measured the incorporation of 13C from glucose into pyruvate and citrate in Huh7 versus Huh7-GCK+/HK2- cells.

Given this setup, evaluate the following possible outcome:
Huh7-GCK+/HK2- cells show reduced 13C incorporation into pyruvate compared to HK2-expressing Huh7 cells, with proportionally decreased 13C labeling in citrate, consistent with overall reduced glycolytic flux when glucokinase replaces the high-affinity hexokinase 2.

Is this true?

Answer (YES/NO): NO